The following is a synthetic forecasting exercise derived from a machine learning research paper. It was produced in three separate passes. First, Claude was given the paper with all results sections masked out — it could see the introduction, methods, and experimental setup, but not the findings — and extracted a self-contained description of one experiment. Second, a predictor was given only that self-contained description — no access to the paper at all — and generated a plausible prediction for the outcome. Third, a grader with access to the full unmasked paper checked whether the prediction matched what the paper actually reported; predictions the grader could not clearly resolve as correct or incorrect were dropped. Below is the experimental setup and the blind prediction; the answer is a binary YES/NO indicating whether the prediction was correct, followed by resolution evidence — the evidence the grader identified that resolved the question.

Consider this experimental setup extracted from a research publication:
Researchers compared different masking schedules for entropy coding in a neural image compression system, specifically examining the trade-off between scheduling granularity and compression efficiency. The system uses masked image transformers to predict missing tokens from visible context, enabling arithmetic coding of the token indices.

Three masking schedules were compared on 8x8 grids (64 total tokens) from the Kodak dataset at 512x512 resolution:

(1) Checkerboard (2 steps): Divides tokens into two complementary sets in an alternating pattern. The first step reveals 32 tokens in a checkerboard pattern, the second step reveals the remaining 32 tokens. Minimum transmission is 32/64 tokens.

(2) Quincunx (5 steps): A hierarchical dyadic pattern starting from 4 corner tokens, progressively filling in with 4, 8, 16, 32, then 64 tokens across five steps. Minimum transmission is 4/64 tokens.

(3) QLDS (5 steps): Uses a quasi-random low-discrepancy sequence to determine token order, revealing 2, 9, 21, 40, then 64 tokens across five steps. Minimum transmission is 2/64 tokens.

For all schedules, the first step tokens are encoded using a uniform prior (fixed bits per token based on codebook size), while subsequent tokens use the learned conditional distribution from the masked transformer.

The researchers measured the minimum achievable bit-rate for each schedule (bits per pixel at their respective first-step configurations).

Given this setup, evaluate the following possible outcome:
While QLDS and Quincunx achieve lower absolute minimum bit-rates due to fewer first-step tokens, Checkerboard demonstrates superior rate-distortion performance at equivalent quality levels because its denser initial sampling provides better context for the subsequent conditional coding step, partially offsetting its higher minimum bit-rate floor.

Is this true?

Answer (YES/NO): NO